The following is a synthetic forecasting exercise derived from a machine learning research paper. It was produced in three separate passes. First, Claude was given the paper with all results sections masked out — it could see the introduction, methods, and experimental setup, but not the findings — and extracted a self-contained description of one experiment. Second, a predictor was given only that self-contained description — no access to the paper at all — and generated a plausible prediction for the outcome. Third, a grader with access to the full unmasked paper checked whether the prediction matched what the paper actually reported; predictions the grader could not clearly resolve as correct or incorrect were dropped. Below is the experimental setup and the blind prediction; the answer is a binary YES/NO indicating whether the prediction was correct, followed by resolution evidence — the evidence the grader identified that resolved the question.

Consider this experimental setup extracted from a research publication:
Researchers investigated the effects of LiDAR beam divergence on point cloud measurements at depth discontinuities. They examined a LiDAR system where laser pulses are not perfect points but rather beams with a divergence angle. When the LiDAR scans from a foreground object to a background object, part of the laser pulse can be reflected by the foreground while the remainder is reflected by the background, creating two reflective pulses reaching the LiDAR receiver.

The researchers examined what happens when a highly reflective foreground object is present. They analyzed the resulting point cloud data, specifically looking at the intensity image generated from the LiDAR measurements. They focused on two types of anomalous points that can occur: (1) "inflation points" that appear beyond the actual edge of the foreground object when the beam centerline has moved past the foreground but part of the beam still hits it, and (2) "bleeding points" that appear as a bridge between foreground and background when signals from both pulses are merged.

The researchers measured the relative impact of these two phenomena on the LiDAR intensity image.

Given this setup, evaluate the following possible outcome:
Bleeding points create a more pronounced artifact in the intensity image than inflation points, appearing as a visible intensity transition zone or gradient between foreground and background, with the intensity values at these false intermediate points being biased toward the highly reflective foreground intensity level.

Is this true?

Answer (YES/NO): NO